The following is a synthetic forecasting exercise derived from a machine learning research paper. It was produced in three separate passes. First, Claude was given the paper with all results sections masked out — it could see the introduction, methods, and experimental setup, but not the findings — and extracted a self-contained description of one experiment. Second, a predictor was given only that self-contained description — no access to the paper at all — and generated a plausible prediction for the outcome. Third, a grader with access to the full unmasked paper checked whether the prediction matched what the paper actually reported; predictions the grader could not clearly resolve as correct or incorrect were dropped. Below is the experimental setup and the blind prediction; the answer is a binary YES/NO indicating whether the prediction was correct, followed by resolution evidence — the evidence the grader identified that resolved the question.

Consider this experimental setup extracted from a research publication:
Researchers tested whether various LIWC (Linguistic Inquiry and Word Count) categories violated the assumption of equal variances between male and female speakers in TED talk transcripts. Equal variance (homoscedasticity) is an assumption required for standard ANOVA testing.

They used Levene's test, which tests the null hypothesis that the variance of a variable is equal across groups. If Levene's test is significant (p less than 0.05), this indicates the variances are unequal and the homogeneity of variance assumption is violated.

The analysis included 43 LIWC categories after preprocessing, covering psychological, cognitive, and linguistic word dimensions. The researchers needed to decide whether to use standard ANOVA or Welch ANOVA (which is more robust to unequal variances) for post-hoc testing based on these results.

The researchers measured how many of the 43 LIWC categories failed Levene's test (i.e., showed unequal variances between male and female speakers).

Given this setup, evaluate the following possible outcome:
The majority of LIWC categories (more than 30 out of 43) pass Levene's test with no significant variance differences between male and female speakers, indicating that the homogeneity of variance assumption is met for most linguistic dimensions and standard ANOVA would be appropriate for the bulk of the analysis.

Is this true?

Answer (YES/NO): NO